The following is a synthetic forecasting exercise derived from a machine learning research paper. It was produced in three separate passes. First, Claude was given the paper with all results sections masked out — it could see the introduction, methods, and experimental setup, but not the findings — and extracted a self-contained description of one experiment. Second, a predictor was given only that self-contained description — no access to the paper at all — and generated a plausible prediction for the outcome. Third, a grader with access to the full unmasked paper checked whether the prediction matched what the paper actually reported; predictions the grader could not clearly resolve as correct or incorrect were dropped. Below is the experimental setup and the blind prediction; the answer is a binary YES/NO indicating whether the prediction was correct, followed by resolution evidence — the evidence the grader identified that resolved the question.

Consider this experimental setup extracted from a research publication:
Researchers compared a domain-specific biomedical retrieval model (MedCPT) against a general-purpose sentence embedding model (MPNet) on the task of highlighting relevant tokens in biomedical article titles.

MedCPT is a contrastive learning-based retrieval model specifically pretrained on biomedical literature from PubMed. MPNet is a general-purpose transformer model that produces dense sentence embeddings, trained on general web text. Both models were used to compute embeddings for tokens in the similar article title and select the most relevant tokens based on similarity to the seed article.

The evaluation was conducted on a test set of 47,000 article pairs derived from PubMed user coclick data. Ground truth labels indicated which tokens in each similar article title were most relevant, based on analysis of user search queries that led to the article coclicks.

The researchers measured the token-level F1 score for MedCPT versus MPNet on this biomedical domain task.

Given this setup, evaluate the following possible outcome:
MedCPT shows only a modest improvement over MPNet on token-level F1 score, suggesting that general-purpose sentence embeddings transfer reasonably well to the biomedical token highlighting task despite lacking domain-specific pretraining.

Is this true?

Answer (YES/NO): NO